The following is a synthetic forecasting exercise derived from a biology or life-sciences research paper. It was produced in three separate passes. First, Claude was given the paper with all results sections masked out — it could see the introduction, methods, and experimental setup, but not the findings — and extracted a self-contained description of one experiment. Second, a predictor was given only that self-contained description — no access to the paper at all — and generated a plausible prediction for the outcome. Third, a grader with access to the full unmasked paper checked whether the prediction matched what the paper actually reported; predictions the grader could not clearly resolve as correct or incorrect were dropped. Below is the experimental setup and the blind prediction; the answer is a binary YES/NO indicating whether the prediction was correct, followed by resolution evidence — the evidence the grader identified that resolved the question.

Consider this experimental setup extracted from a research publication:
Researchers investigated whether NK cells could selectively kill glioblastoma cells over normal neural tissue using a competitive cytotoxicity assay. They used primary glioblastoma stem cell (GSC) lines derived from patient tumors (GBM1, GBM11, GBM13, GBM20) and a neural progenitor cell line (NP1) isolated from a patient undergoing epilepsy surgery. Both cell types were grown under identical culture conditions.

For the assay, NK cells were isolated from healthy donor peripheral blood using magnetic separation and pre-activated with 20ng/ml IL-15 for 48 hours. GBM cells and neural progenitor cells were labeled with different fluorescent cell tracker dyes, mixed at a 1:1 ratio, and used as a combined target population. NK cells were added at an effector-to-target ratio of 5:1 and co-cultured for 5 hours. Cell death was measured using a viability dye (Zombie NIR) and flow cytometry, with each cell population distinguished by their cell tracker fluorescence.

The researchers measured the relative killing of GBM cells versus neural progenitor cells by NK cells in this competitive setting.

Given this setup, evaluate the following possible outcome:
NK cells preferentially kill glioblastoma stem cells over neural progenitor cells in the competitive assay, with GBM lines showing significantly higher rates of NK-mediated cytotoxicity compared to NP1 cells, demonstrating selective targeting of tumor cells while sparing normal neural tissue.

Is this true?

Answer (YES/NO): YES